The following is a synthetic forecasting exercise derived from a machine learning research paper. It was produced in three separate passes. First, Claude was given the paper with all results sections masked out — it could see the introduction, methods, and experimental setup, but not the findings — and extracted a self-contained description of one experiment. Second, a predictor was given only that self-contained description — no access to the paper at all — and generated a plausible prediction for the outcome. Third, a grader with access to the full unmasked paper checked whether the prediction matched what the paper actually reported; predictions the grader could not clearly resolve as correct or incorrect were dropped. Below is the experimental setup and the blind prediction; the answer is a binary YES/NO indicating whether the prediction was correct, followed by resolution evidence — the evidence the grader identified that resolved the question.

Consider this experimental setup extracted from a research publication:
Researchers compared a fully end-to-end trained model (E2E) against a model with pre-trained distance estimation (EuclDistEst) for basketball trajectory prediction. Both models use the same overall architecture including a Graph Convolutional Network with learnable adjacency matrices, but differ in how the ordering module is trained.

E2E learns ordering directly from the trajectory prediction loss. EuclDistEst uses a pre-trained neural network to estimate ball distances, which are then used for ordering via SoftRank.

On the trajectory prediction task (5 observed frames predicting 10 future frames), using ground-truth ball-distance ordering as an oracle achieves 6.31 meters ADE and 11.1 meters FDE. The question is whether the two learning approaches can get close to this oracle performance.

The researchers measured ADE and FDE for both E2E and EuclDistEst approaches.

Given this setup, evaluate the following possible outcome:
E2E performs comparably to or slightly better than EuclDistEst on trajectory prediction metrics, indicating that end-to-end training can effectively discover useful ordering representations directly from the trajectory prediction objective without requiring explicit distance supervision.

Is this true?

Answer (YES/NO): NO